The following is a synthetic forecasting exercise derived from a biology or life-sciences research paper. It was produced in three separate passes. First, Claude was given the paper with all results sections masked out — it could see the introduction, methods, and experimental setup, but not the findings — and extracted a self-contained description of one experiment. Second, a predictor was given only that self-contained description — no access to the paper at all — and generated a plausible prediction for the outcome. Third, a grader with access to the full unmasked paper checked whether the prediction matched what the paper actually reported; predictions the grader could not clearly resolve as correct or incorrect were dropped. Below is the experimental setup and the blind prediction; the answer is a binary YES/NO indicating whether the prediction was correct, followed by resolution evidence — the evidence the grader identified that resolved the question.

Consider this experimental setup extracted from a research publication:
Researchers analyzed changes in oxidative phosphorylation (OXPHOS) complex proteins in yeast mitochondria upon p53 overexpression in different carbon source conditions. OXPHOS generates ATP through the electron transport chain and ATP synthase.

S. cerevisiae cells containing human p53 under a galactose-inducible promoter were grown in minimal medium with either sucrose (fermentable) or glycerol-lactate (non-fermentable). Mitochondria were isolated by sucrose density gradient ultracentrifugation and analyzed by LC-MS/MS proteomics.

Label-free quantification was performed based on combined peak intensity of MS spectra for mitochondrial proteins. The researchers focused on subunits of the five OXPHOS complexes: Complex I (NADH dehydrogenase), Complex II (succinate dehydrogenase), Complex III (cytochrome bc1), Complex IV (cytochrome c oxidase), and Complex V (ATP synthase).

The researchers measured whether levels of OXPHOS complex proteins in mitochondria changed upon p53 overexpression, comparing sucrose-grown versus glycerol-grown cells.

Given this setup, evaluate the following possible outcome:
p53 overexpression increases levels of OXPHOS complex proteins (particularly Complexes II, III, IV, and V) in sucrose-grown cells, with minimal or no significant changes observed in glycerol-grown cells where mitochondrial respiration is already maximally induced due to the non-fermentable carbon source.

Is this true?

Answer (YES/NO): NO